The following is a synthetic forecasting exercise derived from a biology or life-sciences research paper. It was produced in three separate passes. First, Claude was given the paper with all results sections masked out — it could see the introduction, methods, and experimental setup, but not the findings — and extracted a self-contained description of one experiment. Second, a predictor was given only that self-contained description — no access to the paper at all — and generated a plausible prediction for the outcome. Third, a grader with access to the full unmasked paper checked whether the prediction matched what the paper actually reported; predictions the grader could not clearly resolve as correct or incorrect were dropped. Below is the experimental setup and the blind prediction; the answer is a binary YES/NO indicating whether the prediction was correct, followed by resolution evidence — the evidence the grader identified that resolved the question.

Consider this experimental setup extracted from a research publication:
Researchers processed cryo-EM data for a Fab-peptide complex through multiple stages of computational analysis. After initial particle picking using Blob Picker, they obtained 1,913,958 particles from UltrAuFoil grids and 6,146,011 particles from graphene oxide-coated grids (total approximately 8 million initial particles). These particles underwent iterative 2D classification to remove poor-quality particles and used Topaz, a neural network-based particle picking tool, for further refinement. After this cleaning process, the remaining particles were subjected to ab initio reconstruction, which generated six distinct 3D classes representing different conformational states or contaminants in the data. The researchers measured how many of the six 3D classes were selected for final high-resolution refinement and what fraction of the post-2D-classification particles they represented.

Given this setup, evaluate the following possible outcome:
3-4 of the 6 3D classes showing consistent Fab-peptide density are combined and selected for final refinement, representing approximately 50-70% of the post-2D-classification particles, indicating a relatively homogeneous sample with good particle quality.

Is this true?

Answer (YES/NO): NO